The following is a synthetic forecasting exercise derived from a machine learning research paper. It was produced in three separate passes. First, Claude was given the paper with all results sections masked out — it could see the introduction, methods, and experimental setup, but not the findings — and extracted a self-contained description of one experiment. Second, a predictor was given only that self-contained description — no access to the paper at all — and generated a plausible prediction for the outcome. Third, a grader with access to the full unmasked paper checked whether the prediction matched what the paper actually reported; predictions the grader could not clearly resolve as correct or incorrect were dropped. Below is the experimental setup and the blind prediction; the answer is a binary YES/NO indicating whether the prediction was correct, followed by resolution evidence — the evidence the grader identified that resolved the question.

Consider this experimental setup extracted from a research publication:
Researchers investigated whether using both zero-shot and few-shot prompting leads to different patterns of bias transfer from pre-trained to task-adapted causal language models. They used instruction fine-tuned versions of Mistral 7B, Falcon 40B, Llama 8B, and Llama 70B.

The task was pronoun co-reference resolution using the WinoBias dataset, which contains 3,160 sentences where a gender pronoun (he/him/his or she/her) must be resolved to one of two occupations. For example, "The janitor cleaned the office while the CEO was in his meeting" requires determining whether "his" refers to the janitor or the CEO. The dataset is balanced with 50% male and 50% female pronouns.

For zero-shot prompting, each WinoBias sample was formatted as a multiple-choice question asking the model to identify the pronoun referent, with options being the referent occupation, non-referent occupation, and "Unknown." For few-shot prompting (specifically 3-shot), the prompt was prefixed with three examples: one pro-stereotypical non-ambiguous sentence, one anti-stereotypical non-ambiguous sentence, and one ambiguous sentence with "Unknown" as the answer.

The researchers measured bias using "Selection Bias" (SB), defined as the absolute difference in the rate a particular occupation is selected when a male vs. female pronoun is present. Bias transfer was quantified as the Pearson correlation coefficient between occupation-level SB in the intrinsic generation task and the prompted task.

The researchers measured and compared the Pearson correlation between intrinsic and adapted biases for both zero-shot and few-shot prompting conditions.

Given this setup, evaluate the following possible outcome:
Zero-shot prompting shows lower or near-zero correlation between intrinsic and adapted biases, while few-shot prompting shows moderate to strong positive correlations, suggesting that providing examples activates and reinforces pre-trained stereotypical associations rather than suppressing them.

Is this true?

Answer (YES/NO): NO